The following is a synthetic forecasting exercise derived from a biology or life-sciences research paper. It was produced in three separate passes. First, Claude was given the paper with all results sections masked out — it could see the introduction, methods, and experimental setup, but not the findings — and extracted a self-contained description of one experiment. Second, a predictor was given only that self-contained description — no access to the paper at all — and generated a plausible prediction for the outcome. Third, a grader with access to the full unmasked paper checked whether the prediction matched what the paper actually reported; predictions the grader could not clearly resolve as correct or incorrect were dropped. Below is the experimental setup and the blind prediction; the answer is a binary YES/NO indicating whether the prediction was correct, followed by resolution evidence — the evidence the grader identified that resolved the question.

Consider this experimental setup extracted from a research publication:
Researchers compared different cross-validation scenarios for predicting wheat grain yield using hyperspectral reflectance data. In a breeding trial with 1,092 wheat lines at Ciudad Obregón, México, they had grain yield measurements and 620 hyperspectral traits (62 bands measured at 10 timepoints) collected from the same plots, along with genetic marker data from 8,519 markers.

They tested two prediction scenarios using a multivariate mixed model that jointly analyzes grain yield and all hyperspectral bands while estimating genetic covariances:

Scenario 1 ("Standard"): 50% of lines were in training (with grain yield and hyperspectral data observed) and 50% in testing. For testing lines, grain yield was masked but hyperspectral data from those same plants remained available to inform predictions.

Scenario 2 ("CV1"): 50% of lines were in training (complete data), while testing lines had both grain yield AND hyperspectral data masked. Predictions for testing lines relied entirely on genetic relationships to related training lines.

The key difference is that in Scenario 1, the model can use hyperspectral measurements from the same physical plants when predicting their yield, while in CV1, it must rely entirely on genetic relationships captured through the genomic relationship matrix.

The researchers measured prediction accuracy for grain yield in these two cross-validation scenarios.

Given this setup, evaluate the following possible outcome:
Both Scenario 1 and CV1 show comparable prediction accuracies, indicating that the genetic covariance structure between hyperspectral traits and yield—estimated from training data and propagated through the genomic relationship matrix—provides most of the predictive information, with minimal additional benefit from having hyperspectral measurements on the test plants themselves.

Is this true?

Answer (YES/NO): NO